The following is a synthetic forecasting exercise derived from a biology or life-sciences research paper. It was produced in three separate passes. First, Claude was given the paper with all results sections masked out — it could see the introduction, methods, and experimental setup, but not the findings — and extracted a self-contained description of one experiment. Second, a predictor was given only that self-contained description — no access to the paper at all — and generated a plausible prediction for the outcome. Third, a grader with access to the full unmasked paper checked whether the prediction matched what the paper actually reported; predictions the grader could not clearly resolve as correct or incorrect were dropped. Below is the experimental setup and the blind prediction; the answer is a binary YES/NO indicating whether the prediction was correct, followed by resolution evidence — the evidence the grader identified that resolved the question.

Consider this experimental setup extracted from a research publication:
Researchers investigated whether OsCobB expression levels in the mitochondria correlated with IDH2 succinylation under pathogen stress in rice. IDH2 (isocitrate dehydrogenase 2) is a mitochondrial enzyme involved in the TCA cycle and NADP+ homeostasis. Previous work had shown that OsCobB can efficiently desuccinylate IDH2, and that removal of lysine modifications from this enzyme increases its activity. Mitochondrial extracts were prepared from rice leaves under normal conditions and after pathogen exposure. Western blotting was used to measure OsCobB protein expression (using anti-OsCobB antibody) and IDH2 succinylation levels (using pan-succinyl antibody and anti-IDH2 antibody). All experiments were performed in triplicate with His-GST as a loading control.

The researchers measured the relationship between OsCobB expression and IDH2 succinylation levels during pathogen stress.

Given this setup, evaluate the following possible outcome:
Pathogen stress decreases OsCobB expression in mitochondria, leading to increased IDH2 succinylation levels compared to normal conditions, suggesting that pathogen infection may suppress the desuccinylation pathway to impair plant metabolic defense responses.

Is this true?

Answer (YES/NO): NO